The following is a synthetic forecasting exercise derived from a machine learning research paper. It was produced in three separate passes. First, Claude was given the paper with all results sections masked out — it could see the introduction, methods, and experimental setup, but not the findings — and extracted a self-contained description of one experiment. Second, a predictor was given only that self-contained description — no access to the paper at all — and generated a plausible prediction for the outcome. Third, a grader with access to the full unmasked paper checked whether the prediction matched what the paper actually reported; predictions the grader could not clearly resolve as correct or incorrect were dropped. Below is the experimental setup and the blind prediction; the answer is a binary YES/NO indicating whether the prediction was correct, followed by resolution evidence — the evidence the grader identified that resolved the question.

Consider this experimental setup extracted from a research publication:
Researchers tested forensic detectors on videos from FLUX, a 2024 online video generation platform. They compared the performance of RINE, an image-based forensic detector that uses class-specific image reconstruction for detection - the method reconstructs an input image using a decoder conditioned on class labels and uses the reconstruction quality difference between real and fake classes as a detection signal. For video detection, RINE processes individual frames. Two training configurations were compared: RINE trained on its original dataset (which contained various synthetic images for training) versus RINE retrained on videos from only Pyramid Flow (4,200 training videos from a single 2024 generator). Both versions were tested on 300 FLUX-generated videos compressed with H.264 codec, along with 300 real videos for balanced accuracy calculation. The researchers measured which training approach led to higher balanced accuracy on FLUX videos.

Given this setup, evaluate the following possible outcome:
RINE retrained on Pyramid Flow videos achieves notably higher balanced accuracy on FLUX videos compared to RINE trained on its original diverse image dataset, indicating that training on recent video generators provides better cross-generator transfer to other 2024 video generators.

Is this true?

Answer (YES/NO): YES